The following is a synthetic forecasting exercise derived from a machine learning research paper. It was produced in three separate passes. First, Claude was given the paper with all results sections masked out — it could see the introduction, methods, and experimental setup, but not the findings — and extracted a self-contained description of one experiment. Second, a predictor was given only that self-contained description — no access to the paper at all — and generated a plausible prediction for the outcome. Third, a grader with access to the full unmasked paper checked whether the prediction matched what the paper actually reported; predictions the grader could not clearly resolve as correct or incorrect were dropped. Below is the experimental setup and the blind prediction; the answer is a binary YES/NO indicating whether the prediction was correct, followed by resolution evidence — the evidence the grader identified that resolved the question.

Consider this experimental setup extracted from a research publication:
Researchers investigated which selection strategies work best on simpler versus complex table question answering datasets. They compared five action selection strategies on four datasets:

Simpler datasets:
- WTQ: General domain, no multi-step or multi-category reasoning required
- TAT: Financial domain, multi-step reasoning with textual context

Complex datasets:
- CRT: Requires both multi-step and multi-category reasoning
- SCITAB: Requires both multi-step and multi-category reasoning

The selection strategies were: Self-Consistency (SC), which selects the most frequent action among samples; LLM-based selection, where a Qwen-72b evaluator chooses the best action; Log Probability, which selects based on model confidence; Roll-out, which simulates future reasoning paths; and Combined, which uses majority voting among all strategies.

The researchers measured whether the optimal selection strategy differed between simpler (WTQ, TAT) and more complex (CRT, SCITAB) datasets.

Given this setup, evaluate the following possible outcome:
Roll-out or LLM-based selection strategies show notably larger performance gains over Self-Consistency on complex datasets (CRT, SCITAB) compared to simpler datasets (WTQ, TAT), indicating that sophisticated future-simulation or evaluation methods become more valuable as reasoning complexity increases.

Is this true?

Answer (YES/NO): NO